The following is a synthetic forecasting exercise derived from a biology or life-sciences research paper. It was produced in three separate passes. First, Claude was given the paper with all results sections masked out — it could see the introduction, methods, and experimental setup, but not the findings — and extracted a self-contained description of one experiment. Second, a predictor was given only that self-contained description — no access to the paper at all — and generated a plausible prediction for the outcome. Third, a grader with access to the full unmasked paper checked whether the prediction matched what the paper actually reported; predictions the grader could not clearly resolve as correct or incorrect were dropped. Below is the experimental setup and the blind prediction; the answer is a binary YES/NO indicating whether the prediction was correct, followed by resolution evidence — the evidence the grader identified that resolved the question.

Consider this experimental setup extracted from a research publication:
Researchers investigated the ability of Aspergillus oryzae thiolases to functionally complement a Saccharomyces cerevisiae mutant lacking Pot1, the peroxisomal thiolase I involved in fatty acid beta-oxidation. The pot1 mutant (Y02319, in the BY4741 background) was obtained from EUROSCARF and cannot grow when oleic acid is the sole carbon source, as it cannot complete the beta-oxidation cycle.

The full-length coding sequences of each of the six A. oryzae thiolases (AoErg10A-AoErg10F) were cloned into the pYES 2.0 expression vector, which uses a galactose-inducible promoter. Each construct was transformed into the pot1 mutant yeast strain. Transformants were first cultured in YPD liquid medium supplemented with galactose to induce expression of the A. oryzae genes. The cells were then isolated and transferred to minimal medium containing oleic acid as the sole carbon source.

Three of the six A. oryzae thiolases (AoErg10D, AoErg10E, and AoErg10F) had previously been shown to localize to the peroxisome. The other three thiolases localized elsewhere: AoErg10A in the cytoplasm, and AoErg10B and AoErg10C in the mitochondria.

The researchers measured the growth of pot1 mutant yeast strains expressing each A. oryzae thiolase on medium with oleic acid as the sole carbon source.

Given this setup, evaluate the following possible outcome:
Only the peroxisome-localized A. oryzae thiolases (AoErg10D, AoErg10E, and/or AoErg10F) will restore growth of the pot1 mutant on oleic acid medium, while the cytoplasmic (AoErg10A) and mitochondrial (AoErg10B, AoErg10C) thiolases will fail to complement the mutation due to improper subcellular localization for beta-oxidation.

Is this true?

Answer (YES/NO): YES